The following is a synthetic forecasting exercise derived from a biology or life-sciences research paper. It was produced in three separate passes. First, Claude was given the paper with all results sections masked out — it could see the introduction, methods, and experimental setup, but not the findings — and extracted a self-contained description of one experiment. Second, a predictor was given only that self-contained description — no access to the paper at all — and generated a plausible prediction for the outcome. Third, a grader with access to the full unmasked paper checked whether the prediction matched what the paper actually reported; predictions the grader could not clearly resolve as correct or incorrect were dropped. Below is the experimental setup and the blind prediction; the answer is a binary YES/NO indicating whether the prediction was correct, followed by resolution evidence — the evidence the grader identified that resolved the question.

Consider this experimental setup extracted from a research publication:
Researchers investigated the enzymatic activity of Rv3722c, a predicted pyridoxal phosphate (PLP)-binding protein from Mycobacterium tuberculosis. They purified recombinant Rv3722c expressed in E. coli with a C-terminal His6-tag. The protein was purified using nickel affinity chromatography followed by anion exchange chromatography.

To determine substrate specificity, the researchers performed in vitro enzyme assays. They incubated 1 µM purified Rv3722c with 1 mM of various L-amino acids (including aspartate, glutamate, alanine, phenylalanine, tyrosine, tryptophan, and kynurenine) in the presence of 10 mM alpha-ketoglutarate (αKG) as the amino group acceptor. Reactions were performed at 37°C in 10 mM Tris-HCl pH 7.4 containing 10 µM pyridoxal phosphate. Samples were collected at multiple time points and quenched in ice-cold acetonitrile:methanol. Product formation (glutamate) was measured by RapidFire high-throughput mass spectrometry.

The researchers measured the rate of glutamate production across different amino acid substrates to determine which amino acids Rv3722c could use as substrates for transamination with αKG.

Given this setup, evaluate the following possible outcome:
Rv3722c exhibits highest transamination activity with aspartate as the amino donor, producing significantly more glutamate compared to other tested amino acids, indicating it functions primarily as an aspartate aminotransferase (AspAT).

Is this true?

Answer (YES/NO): YES